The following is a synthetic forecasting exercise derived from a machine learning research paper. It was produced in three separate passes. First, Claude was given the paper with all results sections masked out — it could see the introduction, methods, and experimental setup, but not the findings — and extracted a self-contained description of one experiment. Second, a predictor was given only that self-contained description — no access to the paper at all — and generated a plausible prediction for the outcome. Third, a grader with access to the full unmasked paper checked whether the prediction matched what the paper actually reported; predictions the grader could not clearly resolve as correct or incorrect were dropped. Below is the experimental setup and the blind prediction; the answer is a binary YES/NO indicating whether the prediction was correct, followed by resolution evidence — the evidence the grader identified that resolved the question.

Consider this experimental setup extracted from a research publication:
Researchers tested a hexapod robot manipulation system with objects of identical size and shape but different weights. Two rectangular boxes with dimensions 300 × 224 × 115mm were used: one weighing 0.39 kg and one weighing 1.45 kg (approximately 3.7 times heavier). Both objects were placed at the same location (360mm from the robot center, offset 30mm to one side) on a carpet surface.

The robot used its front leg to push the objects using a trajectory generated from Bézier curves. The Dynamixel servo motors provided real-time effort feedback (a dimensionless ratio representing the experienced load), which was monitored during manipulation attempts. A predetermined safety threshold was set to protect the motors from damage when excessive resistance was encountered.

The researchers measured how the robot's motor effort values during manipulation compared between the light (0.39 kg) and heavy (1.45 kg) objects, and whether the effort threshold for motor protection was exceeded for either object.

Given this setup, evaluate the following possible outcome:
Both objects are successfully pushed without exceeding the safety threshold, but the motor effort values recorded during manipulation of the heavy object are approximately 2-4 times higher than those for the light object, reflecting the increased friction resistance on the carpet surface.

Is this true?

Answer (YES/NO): NO